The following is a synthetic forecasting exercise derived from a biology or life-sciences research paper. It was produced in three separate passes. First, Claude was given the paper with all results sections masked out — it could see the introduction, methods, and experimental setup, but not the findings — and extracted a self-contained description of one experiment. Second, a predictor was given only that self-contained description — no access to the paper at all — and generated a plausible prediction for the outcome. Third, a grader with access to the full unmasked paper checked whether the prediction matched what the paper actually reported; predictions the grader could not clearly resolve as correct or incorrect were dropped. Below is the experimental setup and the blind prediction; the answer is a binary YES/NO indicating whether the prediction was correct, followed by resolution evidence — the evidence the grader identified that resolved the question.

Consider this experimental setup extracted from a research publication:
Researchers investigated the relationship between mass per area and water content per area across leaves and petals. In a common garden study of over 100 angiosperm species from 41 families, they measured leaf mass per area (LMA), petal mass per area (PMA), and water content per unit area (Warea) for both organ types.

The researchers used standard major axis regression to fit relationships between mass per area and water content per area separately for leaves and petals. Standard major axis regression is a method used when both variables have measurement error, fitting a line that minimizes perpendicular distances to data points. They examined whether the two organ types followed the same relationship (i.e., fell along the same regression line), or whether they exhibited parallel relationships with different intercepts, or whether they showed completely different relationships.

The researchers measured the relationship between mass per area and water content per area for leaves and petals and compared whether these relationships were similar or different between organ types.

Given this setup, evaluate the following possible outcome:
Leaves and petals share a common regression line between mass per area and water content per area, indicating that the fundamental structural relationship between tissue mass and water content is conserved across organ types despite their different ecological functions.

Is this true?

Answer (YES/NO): NO